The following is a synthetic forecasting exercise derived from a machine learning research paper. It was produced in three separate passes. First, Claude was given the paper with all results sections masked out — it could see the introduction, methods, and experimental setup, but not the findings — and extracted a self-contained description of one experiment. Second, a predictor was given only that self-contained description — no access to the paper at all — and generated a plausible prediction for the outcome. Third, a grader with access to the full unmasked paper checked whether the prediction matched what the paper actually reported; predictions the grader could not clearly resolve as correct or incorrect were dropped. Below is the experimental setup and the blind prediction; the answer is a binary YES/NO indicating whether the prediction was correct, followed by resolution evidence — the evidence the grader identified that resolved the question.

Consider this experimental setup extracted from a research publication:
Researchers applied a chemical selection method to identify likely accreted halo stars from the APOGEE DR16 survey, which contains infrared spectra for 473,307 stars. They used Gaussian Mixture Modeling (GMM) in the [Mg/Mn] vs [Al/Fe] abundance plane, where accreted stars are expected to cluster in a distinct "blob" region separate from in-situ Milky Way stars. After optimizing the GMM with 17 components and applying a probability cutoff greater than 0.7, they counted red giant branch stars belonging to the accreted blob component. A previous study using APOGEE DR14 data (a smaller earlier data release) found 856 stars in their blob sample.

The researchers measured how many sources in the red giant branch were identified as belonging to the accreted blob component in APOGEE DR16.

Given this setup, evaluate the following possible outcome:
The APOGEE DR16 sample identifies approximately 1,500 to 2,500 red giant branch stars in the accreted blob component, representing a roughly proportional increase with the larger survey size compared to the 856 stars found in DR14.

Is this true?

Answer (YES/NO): YES